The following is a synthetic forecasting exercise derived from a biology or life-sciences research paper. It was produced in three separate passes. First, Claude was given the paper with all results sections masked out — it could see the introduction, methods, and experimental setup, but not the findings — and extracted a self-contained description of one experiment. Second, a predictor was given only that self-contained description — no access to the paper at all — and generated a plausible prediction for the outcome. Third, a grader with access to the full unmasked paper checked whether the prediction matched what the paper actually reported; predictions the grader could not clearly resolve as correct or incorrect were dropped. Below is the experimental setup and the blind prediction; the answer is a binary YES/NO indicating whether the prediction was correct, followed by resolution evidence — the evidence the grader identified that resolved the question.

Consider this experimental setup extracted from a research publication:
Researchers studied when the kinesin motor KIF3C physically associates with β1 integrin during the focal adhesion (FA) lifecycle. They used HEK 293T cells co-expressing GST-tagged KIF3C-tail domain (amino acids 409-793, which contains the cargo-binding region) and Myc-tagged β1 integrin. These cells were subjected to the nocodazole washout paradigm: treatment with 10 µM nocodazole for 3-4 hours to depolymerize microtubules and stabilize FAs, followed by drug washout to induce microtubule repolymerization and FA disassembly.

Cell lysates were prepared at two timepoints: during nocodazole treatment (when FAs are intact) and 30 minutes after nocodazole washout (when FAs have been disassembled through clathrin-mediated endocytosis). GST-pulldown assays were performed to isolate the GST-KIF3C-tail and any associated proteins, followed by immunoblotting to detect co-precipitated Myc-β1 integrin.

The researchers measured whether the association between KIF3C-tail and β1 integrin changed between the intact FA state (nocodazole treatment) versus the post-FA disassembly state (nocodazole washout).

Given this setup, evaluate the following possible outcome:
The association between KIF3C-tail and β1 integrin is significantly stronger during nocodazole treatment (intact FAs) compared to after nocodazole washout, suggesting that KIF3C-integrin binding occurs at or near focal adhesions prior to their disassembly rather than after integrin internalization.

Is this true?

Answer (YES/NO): NO